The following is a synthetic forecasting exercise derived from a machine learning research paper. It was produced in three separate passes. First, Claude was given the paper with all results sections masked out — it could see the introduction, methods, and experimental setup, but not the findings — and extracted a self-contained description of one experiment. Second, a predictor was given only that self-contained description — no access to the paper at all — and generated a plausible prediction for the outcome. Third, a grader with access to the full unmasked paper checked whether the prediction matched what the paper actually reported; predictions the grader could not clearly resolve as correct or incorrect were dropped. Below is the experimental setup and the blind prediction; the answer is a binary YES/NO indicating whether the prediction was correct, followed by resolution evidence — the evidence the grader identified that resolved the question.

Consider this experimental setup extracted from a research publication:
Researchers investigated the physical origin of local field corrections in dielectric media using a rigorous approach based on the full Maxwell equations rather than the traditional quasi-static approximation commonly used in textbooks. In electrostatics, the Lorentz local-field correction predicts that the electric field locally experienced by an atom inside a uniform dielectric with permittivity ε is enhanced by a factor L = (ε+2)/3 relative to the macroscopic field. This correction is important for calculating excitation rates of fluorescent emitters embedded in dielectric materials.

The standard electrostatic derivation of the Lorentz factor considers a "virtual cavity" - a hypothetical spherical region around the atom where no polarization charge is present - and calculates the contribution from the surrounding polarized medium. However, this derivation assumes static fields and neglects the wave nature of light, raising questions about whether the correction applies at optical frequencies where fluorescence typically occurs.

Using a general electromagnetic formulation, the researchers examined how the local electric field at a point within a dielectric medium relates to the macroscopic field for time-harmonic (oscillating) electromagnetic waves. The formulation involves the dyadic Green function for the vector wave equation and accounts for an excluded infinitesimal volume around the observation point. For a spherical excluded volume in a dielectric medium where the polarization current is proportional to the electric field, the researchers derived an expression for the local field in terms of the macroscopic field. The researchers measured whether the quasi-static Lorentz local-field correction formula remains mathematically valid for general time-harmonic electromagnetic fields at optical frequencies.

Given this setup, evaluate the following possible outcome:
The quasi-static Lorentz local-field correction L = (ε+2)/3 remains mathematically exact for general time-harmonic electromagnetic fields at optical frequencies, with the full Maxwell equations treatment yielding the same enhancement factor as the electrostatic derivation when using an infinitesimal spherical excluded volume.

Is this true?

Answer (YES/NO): YES